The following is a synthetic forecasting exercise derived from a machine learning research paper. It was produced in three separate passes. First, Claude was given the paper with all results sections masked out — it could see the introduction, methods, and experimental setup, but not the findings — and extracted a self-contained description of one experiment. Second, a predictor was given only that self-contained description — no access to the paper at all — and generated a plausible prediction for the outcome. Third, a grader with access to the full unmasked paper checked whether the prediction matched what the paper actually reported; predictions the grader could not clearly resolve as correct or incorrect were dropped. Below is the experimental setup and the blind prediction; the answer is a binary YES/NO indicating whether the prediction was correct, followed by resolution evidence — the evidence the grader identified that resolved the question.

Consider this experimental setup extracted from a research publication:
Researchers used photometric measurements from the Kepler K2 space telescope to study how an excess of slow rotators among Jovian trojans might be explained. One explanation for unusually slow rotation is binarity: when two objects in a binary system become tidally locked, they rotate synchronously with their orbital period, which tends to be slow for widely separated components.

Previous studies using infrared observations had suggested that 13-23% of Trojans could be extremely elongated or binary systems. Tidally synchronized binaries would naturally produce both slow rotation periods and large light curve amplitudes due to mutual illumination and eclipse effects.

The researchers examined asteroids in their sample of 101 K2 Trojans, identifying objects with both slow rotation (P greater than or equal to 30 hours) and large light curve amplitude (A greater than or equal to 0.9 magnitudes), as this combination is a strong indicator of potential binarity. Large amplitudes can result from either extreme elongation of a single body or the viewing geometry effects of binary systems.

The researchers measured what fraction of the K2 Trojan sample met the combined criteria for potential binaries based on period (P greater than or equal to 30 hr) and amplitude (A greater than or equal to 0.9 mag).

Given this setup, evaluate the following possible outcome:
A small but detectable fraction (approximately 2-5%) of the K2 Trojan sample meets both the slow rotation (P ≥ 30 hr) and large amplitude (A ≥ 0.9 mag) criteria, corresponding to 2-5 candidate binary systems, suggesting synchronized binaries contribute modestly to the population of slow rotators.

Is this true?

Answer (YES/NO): NO